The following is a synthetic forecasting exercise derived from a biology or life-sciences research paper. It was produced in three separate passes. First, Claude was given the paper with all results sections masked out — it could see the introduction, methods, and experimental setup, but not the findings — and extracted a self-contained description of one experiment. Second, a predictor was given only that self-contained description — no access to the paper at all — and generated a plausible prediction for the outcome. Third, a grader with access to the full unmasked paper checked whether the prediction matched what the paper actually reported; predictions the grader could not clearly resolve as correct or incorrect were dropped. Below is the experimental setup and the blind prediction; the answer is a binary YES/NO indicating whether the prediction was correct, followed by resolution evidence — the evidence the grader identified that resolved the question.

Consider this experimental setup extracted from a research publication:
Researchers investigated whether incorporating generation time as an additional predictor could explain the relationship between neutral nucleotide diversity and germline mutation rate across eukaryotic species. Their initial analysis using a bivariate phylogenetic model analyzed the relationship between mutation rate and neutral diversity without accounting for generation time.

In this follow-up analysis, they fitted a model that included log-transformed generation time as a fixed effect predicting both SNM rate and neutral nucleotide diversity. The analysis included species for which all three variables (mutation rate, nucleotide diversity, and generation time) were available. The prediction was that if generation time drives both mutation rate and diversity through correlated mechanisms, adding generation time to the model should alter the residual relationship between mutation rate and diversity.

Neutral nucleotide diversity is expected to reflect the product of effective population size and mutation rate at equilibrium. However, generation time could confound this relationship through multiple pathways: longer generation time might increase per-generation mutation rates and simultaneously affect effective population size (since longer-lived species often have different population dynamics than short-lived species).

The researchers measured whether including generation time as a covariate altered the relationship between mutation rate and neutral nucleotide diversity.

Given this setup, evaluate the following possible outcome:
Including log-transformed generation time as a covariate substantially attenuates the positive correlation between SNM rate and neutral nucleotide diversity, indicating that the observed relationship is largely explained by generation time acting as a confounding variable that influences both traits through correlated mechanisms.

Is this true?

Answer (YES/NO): NO